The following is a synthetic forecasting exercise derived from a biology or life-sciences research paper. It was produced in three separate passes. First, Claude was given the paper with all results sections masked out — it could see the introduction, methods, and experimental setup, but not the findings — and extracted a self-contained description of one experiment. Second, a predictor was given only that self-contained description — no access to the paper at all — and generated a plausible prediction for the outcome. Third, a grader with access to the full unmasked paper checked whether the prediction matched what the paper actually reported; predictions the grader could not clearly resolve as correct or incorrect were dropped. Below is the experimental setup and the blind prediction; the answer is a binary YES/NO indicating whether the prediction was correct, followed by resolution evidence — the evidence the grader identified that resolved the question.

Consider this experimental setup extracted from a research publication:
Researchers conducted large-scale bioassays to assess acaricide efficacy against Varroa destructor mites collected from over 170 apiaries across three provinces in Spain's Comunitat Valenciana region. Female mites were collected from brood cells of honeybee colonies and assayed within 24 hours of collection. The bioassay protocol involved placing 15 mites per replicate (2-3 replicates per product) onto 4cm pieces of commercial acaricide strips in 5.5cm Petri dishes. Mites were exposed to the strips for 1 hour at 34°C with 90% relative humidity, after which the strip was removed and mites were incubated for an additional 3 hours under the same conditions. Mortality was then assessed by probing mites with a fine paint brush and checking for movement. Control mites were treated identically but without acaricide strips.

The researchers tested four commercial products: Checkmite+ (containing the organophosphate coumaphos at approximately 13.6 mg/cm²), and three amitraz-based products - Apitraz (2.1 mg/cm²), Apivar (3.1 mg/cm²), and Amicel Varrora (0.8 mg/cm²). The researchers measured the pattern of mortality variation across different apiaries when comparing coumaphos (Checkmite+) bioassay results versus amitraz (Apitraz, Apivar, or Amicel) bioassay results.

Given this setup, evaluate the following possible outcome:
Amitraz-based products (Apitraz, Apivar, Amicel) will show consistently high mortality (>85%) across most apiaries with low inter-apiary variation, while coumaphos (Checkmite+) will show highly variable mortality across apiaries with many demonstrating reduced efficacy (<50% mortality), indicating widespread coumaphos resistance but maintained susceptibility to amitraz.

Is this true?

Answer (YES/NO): NO